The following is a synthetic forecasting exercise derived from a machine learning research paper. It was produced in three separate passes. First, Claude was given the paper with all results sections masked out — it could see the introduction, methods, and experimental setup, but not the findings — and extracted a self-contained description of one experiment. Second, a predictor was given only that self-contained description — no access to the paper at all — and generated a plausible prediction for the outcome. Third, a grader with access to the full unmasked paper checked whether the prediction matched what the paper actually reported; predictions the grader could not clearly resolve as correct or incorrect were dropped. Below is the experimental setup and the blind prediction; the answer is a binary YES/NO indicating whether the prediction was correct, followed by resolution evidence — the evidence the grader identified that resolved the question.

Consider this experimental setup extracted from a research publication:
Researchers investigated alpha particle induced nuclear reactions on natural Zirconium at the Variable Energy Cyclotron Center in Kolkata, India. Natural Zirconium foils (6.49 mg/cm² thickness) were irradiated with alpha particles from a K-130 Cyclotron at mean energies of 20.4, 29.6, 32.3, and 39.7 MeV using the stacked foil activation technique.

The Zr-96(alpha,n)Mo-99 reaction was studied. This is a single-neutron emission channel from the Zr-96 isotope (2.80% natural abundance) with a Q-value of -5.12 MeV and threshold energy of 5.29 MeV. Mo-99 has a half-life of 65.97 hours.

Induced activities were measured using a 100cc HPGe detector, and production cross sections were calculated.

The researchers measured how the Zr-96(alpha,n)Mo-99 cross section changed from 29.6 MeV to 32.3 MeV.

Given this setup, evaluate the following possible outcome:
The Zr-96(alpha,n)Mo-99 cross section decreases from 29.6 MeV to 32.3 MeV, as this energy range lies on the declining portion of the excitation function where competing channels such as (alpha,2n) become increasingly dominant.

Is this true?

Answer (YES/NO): YES